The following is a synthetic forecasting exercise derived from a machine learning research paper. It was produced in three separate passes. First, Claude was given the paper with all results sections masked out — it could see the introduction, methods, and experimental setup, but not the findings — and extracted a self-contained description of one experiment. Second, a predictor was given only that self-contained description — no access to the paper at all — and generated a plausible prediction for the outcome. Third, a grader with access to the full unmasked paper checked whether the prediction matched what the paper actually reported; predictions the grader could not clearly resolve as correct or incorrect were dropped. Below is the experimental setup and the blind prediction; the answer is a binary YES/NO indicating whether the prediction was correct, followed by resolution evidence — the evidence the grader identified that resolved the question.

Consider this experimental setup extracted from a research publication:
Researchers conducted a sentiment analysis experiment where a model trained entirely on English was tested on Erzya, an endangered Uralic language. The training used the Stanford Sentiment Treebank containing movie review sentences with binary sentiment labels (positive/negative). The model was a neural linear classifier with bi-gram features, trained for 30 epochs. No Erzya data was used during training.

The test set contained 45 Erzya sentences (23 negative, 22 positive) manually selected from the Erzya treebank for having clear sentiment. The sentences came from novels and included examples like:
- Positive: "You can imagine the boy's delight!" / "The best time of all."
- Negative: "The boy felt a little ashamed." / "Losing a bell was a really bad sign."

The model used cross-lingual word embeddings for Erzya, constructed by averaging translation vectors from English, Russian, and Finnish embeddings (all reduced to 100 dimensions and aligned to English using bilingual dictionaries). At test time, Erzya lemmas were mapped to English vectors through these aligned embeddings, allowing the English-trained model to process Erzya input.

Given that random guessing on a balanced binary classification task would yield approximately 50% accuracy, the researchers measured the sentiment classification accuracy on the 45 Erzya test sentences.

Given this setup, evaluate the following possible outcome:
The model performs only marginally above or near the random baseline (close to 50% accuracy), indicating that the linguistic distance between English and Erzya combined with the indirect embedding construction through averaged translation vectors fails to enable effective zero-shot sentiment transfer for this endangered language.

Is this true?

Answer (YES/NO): NO